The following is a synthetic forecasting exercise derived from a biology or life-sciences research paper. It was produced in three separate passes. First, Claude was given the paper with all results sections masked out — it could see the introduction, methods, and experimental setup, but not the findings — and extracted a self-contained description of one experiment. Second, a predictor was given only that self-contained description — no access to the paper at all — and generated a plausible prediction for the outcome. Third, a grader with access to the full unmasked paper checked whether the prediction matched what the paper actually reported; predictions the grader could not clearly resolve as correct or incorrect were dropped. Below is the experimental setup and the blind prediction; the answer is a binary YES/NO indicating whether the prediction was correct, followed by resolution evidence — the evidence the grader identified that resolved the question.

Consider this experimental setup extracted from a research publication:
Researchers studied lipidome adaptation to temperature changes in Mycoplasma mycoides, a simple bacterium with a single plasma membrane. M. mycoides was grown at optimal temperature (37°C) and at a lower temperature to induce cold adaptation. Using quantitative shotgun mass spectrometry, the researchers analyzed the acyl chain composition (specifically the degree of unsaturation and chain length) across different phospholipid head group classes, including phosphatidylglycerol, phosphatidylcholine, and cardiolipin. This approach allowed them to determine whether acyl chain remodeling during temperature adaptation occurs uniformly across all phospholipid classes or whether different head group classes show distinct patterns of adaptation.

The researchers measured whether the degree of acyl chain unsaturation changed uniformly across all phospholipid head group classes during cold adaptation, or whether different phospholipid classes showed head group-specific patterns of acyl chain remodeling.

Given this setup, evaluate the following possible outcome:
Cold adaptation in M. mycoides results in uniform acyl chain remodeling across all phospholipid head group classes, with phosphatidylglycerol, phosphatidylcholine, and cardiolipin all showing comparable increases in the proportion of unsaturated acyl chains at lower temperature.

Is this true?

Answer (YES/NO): NO